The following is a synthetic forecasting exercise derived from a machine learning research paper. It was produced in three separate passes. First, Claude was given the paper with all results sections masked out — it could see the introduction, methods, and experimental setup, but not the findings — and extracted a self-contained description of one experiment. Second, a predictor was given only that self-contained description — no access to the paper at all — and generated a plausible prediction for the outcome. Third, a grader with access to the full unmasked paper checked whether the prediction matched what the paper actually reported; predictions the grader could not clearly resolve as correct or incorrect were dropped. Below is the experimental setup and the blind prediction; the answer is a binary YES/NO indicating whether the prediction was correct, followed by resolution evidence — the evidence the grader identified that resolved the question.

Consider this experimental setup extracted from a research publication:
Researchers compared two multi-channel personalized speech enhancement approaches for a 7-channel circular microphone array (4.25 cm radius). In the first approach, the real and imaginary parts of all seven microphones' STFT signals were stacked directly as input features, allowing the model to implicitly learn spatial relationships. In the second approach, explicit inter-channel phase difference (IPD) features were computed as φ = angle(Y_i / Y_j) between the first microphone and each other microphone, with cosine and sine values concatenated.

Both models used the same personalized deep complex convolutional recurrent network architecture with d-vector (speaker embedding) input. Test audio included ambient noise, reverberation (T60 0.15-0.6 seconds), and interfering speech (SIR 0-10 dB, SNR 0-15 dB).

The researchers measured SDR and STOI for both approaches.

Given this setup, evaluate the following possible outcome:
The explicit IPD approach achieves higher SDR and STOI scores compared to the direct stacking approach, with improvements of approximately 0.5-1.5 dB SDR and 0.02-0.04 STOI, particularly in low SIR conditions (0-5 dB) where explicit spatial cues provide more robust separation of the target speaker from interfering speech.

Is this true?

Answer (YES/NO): NO